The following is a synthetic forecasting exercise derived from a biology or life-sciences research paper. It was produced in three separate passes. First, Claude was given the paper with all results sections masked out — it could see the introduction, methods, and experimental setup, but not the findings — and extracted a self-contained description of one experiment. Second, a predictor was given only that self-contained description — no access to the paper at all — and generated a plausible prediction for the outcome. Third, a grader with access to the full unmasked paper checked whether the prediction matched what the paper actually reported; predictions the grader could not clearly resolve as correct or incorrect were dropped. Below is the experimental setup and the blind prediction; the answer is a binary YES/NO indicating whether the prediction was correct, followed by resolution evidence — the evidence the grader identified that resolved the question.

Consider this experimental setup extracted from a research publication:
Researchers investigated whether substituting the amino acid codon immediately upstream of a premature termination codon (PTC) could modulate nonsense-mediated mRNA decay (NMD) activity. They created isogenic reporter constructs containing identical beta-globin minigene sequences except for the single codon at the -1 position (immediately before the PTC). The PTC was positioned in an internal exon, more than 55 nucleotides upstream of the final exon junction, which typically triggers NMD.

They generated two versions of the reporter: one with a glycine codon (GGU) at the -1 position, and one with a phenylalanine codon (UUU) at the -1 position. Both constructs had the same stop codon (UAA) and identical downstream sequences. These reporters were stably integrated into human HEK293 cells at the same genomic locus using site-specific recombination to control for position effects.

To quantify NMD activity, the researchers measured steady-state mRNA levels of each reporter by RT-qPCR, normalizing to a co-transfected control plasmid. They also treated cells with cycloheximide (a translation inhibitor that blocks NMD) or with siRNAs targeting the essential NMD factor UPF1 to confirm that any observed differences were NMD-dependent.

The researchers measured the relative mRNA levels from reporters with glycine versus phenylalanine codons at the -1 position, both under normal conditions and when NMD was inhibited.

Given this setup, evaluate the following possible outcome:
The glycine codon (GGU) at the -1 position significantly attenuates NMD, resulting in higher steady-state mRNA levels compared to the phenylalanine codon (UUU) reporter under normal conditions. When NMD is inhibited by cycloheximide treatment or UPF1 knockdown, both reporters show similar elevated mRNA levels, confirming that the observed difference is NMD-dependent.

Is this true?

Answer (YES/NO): NO